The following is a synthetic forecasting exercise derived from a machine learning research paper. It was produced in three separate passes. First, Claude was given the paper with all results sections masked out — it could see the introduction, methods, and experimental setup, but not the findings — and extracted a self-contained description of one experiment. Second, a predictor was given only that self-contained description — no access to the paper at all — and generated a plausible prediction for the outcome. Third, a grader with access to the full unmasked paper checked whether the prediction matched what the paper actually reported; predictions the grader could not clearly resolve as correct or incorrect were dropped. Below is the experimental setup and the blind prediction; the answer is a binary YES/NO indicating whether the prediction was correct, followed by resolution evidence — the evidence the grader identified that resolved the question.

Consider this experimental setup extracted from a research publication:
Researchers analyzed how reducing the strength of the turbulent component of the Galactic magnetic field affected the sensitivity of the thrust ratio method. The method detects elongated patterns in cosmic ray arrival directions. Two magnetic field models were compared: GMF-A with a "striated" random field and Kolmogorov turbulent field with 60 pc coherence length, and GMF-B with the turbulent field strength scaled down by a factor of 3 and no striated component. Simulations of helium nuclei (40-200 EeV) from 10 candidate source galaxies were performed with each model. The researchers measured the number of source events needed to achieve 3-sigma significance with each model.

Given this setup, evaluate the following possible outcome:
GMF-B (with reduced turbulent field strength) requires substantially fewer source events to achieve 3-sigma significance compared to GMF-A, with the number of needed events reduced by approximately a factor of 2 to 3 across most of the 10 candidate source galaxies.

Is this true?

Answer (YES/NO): NO